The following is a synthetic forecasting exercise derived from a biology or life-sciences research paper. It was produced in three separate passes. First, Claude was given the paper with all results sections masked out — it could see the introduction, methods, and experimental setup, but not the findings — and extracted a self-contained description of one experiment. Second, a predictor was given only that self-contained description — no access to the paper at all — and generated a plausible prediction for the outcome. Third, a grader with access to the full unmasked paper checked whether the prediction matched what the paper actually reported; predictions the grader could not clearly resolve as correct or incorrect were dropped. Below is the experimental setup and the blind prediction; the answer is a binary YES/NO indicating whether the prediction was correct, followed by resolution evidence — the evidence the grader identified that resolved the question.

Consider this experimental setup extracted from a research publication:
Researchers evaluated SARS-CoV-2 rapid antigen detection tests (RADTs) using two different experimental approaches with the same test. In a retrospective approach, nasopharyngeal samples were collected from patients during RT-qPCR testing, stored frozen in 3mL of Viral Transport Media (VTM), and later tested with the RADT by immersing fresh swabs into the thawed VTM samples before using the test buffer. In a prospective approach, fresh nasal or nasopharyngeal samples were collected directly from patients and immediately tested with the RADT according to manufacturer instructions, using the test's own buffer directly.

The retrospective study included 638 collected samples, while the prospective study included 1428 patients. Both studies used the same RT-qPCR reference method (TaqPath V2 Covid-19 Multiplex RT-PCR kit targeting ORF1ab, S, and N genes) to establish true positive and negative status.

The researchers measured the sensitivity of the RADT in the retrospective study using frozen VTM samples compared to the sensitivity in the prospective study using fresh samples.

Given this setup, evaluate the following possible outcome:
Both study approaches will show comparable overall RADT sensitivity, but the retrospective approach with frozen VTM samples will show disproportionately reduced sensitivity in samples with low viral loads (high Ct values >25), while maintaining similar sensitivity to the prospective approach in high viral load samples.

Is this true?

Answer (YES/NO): NO